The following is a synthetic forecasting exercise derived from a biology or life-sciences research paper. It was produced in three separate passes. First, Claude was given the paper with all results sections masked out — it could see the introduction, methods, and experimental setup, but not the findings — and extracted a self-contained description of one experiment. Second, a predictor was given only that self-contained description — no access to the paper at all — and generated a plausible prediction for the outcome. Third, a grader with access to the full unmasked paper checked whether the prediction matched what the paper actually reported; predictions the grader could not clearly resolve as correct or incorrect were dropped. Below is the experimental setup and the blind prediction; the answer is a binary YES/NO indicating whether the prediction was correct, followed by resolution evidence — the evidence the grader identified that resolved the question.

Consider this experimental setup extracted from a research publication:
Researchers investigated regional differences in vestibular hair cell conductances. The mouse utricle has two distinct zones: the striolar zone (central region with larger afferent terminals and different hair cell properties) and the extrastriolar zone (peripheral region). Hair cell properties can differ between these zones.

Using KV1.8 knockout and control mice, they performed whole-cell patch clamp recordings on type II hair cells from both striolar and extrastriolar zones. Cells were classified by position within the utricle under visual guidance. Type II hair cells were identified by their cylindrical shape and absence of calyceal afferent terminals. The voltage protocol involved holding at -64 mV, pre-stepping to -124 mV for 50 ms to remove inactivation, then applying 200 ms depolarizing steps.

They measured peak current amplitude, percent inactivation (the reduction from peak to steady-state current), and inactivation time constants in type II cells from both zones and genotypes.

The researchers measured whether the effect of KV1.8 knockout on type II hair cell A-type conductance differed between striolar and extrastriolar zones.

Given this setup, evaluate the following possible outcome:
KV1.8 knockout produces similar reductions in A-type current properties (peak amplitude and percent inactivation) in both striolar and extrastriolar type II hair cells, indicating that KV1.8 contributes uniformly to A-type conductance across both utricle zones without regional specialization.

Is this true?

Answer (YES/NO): NO